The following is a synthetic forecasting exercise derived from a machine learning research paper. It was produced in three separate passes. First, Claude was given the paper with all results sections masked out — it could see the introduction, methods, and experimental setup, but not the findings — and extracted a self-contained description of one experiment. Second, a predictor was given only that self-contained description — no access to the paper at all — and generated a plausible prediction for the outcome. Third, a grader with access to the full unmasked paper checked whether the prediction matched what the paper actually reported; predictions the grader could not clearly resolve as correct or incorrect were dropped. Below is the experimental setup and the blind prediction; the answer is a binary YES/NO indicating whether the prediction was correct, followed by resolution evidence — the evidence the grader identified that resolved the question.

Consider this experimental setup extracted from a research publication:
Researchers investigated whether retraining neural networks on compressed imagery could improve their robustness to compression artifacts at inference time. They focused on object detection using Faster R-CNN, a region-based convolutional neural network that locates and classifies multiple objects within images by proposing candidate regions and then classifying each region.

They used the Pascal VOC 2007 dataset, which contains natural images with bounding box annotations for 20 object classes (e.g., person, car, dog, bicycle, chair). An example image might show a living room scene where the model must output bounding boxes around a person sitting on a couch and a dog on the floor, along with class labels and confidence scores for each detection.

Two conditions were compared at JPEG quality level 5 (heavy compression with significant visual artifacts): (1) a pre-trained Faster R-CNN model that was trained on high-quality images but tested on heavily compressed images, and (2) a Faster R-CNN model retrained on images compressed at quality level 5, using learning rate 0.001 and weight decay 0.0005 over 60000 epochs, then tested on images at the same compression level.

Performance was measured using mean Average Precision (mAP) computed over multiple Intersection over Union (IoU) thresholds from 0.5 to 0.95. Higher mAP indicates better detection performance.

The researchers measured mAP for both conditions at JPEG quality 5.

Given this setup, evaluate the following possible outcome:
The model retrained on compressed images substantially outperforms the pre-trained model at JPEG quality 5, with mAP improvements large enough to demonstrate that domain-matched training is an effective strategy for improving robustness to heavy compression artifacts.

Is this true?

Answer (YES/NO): YES